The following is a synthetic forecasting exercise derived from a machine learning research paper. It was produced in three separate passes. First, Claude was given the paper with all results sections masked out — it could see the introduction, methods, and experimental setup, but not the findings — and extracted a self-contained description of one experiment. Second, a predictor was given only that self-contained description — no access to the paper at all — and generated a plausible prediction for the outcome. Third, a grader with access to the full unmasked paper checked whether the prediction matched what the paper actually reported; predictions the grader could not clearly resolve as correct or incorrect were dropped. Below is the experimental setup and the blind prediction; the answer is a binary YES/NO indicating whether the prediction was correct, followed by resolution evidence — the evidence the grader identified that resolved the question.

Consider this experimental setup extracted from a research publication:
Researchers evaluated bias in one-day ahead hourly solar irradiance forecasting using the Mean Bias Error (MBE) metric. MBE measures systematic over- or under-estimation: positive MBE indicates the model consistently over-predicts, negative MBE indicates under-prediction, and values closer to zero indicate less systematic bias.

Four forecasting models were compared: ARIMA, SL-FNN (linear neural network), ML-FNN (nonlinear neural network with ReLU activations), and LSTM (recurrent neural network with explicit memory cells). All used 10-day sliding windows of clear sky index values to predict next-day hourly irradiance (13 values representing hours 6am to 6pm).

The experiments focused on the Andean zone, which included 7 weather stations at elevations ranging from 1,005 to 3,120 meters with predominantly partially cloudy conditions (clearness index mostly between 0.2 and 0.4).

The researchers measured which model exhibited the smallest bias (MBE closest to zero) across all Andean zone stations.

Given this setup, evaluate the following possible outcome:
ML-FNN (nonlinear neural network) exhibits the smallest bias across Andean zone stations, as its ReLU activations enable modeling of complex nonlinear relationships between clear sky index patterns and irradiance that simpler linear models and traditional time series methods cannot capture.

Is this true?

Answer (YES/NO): NO